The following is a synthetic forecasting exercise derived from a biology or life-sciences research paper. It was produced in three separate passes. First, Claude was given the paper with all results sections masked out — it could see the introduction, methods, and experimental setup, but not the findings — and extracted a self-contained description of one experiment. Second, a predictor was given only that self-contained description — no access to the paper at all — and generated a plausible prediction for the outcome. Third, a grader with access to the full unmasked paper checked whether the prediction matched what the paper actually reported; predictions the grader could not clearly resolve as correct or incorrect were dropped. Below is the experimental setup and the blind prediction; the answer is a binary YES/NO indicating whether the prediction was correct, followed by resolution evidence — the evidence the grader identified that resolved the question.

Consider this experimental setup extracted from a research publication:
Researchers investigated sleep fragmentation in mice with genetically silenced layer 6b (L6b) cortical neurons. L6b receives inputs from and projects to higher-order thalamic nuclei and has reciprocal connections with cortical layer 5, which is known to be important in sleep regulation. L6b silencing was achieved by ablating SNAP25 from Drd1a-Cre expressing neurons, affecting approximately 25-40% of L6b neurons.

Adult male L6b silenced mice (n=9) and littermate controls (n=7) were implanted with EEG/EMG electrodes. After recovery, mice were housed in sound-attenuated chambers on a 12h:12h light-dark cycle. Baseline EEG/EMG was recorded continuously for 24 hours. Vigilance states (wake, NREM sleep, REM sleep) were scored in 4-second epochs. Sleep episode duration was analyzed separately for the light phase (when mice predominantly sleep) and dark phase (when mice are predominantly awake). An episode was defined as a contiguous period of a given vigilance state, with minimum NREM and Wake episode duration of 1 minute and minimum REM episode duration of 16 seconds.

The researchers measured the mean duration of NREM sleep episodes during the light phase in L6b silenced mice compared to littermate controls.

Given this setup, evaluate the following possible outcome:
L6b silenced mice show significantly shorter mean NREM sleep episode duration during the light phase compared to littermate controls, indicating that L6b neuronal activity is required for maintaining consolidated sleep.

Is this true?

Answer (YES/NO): NO